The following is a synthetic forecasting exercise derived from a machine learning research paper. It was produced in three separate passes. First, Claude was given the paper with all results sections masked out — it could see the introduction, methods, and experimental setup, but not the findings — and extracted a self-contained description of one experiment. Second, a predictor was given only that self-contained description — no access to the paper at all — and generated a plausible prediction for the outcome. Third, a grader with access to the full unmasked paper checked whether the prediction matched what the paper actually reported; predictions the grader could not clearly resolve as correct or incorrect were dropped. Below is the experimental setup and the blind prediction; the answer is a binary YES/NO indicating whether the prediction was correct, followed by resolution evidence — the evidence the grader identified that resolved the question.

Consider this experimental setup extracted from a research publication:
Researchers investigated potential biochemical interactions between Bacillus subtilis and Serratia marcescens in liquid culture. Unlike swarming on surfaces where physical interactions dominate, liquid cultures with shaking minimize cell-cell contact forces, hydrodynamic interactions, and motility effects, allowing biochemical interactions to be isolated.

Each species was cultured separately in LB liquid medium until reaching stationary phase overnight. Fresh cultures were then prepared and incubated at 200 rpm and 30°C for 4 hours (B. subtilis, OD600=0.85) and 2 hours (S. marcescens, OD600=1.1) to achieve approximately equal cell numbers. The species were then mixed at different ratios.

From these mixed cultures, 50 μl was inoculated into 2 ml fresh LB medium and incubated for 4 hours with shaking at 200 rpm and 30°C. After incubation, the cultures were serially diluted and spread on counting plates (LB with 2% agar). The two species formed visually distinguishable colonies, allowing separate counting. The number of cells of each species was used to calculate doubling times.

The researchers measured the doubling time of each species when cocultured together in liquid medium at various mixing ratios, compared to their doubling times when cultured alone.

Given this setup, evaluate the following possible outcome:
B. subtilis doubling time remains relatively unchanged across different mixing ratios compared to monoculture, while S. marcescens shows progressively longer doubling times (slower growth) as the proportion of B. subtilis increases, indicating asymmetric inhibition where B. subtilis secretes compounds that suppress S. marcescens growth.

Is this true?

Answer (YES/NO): NO